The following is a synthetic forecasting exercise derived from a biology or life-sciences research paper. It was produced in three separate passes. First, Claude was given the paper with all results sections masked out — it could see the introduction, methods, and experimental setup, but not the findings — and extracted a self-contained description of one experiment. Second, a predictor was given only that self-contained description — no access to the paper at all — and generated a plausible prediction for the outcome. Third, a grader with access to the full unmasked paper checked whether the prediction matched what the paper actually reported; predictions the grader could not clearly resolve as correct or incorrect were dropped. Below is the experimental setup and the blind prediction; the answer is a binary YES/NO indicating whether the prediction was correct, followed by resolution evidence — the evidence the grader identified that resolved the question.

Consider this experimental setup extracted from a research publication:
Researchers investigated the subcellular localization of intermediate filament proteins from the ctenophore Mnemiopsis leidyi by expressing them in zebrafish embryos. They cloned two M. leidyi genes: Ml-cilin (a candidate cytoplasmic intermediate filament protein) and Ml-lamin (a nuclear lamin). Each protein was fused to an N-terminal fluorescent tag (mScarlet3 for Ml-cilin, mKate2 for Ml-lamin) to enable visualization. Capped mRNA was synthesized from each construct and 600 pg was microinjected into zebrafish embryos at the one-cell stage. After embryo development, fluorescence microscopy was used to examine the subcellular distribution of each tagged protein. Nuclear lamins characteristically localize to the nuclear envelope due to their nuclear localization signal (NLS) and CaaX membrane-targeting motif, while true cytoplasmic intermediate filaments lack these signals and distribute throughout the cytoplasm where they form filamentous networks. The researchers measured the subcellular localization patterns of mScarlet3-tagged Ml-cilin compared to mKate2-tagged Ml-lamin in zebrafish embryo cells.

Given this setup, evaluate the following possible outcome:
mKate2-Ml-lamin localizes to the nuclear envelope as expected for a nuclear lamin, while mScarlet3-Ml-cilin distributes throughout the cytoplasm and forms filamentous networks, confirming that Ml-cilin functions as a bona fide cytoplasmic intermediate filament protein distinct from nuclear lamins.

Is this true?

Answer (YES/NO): NO